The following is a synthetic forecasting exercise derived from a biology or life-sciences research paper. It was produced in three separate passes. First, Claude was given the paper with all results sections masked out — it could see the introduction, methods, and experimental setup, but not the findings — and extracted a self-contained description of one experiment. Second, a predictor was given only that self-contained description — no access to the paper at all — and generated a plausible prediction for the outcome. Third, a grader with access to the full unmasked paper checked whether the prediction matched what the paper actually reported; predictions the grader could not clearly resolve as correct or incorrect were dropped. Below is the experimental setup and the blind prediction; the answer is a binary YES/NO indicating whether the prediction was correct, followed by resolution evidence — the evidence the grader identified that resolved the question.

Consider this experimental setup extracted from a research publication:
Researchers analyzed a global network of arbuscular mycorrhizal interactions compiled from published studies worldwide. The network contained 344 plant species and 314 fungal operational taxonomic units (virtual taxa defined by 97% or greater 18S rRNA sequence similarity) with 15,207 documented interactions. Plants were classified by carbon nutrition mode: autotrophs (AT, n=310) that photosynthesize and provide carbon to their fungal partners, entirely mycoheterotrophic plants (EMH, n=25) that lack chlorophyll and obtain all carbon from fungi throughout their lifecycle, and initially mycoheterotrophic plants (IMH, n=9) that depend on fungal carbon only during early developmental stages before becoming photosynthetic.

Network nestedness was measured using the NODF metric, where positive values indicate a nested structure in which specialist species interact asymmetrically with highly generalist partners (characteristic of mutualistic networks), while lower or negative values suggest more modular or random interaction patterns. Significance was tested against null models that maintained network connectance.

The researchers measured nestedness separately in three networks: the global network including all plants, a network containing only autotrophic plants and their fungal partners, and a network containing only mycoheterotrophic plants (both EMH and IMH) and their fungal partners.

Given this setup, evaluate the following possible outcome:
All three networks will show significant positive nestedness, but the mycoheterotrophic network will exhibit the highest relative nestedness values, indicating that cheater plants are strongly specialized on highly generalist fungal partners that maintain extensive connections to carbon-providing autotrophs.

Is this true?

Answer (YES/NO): NO